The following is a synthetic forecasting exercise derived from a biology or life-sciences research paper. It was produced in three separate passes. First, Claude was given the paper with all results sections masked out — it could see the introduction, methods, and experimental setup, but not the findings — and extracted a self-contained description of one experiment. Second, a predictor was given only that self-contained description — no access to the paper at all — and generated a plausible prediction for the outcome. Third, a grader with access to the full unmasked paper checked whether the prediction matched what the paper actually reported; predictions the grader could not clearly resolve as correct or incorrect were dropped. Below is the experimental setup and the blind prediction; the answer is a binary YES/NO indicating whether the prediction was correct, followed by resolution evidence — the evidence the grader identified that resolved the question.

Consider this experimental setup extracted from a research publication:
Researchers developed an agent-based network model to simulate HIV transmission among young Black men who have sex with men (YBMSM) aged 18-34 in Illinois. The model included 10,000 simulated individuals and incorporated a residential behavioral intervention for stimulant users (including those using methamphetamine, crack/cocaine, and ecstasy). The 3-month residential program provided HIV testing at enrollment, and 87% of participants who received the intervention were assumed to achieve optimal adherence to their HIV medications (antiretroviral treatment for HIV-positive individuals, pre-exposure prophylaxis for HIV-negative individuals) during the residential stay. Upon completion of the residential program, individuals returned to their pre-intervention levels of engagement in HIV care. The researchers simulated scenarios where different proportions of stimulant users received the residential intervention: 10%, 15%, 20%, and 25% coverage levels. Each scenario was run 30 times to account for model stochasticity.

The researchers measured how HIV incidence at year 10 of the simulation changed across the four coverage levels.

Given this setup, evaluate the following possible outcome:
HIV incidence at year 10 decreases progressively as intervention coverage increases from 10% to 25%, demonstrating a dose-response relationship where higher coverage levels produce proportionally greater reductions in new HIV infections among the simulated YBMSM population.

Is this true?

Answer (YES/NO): YES